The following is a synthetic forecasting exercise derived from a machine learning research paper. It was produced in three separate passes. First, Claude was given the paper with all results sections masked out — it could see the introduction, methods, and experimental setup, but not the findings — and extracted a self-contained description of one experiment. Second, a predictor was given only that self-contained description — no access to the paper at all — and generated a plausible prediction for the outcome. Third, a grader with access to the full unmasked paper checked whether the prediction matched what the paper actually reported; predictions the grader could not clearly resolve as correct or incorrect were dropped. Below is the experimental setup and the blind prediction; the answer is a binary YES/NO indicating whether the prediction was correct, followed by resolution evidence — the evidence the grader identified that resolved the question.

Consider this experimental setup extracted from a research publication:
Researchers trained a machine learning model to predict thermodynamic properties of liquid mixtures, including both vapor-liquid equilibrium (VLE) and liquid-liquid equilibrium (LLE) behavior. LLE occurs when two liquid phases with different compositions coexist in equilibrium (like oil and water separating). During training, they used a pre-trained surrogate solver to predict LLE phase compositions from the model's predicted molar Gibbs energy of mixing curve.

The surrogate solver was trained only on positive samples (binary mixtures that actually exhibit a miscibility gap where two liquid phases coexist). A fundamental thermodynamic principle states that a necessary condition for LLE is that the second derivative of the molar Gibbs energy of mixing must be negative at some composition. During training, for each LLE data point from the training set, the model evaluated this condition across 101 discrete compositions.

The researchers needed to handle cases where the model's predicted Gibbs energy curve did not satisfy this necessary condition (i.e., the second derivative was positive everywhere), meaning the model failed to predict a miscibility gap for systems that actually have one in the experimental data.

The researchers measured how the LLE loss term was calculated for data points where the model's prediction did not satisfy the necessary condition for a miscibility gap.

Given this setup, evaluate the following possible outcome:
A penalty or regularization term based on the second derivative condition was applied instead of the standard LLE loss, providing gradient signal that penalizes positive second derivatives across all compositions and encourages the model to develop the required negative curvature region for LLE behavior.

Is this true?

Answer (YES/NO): YES